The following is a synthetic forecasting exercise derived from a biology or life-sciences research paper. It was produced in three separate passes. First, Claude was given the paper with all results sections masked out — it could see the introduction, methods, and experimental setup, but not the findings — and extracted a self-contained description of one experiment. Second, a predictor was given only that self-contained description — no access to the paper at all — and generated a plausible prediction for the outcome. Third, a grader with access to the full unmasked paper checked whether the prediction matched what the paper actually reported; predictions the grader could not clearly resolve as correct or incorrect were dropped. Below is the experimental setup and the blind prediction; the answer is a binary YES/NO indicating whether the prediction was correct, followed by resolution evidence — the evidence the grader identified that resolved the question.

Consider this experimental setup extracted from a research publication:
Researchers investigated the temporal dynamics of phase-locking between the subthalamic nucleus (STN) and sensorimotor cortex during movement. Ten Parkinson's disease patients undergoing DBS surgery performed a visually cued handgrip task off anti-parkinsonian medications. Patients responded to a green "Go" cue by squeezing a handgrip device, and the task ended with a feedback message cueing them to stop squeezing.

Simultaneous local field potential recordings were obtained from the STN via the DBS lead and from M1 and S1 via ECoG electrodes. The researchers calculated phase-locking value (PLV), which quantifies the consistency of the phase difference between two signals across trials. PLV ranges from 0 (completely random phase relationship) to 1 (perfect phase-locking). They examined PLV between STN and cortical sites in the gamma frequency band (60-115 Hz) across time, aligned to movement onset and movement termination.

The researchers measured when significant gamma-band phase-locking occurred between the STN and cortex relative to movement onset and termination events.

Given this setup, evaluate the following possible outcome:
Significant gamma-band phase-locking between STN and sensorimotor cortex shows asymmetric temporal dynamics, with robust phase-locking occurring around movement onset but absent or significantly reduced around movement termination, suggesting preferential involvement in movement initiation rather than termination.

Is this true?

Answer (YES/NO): NO